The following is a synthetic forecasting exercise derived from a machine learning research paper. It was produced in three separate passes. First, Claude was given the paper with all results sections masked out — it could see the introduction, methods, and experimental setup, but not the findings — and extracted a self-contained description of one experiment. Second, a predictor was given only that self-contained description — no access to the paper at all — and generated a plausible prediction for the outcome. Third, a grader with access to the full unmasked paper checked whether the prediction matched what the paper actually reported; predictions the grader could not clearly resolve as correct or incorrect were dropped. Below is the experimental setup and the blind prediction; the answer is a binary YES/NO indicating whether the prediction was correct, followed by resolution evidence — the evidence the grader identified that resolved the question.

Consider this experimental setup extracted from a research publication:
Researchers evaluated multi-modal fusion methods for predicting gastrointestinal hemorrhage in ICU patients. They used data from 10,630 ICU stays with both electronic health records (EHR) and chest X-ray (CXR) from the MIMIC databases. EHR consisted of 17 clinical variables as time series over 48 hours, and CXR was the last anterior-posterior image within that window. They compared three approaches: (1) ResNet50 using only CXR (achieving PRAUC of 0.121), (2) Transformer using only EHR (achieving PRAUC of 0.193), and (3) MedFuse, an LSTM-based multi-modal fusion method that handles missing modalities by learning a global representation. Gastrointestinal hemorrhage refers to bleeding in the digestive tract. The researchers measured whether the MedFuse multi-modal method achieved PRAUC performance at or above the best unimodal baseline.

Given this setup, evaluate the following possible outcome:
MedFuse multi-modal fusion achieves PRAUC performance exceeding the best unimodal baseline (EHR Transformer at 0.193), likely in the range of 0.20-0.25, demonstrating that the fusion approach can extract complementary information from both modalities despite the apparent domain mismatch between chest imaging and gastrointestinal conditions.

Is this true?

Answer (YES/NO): NO